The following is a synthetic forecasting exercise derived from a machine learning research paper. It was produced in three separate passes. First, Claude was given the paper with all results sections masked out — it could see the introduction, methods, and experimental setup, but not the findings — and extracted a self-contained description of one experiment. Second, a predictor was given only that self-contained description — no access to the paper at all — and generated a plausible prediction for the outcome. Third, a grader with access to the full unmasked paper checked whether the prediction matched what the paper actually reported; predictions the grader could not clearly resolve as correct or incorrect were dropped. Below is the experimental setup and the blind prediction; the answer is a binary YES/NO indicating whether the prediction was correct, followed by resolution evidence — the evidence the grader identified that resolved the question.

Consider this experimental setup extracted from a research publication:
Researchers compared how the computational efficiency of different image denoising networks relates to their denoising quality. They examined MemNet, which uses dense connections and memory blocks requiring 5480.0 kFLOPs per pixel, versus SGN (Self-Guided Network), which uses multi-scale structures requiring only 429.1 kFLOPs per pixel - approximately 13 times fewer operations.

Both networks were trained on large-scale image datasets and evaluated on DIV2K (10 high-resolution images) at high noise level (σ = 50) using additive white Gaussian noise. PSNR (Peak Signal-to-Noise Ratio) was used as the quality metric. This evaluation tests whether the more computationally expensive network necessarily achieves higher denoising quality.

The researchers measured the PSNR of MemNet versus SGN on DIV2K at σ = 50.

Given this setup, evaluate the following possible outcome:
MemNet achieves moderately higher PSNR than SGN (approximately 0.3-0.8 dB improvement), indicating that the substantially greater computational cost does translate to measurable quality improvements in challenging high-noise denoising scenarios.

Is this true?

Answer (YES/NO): NO